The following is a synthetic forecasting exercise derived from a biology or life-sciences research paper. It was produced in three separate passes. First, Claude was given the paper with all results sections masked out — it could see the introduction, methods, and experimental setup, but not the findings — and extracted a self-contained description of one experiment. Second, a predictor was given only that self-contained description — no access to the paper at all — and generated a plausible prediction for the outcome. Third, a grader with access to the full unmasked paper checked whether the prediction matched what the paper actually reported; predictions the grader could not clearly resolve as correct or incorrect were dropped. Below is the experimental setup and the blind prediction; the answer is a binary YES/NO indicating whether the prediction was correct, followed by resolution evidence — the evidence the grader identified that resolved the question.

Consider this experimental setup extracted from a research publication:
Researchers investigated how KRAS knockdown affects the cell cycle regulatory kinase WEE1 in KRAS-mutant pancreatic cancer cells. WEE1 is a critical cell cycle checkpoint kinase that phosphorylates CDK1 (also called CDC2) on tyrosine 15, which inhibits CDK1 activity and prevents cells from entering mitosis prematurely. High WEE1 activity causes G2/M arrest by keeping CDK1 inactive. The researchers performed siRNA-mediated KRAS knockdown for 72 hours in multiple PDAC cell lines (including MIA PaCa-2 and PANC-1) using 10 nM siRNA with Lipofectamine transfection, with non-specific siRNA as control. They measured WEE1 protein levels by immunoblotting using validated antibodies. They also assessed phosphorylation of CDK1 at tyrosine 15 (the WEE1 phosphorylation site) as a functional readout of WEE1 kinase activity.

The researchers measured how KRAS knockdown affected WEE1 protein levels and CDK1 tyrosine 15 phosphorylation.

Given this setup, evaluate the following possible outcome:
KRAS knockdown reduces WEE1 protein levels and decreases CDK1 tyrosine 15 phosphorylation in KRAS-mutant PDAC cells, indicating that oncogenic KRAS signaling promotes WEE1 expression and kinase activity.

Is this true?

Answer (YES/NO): YES